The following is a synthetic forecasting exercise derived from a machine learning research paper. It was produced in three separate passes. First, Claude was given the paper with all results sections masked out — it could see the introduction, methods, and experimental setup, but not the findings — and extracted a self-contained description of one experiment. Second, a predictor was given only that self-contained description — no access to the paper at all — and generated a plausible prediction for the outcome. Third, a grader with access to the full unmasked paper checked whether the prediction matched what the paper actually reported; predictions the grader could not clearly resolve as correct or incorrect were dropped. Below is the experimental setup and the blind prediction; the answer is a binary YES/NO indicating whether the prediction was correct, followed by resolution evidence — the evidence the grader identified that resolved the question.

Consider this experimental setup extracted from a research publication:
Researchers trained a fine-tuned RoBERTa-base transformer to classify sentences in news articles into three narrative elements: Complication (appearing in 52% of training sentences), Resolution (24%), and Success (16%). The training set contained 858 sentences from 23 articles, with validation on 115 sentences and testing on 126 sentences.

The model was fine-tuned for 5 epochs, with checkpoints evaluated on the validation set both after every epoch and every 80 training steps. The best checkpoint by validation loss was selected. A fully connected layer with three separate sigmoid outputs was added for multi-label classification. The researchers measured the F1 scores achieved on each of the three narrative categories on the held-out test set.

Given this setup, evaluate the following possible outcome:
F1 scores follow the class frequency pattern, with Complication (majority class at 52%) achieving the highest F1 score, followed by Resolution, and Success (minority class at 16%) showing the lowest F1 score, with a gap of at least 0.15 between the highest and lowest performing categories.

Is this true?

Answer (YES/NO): YES